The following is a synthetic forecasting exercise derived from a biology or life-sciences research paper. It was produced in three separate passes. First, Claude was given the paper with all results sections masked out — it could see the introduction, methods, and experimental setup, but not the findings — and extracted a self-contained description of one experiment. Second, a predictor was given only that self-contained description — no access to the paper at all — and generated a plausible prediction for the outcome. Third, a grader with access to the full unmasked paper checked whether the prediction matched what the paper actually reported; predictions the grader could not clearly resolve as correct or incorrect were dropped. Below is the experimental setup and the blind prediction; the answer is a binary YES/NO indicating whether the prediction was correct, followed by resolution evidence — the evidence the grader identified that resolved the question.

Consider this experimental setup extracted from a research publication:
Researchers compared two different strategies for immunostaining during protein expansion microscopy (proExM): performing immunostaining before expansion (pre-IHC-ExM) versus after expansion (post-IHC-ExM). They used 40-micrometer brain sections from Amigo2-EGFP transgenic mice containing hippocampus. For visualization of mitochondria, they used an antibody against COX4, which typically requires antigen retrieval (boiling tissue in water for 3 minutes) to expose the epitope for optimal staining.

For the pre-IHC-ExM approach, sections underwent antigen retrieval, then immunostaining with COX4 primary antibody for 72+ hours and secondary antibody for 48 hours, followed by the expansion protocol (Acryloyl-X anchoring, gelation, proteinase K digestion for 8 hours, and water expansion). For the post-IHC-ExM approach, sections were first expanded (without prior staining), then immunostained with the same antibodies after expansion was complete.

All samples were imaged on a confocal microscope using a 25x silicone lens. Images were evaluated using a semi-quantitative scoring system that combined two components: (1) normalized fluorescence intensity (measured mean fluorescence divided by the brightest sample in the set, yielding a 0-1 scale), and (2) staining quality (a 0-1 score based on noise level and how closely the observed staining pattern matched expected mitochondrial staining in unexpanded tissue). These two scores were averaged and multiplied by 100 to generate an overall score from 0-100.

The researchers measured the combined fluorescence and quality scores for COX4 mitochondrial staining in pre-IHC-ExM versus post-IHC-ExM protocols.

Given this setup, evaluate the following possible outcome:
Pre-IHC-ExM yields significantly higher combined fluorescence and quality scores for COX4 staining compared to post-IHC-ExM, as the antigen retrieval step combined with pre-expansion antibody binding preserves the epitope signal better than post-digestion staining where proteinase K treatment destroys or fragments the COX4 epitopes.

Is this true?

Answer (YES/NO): YES